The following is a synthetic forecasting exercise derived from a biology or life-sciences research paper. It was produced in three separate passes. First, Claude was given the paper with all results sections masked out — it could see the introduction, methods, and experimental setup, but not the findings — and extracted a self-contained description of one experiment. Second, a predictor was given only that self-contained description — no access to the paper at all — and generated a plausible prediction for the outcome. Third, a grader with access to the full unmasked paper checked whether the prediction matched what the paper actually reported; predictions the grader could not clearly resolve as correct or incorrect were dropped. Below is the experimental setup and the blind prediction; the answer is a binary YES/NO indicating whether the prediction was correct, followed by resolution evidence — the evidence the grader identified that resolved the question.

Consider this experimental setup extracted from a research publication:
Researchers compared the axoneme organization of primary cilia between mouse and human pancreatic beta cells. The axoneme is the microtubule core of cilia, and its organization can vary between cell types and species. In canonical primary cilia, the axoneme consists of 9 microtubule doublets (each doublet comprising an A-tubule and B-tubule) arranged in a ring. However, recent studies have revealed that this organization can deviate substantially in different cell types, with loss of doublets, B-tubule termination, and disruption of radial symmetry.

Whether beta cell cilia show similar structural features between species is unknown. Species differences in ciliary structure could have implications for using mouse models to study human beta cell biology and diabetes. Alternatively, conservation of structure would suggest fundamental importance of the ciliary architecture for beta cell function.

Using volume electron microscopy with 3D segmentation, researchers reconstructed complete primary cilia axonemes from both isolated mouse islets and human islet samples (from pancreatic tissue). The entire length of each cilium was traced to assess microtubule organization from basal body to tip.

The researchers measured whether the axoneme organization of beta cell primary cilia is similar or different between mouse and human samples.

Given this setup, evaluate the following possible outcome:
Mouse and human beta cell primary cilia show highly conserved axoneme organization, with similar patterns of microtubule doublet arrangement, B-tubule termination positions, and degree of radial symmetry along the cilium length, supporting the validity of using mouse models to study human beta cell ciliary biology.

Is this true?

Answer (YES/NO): NO